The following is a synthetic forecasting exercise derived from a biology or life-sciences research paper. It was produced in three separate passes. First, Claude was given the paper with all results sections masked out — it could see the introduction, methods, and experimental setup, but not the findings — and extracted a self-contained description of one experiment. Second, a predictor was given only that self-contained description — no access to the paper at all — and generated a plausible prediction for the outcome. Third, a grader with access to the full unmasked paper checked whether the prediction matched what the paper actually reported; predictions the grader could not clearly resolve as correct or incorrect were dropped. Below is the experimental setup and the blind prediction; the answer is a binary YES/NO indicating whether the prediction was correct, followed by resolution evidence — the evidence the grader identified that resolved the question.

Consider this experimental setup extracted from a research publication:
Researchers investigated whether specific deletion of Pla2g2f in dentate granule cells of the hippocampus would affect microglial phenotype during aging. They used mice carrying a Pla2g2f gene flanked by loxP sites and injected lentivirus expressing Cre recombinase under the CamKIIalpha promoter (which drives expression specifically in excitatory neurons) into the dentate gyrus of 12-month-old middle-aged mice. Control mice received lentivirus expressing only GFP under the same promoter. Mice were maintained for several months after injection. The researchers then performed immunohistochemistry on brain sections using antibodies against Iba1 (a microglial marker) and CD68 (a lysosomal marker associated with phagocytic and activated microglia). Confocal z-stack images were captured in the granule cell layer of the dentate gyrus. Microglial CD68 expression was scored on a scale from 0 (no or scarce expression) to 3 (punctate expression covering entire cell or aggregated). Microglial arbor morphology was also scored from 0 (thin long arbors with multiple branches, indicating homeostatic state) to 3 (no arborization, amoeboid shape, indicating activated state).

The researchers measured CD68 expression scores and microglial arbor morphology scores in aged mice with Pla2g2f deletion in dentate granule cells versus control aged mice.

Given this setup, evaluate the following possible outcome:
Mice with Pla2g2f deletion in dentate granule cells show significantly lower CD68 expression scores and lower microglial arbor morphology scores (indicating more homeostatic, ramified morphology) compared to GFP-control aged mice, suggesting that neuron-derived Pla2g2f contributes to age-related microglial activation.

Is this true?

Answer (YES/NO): NO